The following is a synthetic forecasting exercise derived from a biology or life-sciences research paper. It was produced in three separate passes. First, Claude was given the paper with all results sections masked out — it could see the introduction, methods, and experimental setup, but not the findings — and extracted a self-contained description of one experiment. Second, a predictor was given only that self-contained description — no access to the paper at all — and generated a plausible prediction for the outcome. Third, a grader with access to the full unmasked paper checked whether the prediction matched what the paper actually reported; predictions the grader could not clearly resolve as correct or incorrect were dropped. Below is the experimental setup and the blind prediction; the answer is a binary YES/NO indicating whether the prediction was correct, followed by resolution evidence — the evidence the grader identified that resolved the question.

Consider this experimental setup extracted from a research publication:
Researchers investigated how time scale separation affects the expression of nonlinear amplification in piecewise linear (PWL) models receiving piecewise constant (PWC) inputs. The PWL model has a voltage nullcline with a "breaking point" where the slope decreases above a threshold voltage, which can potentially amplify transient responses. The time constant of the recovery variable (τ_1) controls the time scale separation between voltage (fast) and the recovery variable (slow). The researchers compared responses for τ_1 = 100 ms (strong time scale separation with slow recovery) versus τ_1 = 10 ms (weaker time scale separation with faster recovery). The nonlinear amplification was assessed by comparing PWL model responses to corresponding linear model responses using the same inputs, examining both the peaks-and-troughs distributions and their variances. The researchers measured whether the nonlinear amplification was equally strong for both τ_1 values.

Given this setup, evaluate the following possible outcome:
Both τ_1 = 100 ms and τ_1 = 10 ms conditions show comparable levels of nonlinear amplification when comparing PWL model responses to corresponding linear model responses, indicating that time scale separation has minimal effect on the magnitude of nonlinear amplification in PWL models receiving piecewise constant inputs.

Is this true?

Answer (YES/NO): NO